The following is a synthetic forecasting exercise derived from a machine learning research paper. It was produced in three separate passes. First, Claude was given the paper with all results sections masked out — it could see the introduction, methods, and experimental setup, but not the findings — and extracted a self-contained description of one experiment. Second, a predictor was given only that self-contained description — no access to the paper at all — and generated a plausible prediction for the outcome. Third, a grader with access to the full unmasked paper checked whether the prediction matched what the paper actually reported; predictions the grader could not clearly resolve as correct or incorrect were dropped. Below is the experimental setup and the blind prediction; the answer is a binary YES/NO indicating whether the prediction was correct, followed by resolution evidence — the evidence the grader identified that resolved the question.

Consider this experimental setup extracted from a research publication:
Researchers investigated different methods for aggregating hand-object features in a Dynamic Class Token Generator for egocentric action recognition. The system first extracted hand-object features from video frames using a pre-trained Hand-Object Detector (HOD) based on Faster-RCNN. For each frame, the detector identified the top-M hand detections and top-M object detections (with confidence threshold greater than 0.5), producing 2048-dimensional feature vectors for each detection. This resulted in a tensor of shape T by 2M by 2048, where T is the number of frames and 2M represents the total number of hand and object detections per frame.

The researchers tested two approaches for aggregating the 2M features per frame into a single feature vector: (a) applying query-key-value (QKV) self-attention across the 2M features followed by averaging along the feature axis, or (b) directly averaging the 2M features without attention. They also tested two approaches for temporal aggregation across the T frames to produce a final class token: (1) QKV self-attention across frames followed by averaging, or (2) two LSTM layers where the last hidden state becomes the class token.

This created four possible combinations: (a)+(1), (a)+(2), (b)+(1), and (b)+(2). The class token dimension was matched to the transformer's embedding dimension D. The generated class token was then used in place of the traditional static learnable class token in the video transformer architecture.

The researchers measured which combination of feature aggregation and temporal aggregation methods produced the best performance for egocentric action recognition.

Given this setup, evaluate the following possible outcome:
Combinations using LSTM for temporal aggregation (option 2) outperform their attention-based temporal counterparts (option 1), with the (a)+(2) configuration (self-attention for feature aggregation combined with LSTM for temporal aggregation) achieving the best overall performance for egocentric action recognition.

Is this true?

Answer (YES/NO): NO